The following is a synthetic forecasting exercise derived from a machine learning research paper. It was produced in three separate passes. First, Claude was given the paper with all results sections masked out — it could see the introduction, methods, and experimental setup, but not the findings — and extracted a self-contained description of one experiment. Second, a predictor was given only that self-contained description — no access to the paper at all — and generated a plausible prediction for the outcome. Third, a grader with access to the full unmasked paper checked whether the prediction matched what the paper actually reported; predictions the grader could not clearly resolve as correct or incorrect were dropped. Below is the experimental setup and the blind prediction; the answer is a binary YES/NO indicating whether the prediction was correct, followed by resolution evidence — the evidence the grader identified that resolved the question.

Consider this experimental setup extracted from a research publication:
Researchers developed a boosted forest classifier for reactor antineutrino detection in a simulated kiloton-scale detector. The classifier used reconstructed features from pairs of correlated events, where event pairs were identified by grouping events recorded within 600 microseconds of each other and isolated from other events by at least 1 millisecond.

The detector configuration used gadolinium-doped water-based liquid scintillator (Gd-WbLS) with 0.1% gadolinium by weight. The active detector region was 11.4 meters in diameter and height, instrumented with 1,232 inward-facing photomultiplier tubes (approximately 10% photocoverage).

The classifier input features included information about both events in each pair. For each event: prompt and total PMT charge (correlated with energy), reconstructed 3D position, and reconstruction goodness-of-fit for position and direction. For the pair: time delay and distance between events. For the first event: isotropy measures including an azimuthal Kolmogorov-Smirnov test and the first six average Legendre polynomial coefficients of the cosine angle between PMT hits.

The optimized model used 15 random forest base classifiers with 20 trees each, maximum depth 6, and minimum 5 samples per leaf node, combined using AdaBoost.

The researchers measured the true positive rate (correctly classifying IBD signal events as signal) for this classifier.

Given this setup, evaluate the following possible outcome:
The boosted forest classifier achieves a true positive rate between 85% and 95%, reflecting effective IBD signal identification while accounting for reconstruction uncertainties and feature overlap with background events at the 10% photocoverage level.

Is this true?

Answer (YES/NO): NO